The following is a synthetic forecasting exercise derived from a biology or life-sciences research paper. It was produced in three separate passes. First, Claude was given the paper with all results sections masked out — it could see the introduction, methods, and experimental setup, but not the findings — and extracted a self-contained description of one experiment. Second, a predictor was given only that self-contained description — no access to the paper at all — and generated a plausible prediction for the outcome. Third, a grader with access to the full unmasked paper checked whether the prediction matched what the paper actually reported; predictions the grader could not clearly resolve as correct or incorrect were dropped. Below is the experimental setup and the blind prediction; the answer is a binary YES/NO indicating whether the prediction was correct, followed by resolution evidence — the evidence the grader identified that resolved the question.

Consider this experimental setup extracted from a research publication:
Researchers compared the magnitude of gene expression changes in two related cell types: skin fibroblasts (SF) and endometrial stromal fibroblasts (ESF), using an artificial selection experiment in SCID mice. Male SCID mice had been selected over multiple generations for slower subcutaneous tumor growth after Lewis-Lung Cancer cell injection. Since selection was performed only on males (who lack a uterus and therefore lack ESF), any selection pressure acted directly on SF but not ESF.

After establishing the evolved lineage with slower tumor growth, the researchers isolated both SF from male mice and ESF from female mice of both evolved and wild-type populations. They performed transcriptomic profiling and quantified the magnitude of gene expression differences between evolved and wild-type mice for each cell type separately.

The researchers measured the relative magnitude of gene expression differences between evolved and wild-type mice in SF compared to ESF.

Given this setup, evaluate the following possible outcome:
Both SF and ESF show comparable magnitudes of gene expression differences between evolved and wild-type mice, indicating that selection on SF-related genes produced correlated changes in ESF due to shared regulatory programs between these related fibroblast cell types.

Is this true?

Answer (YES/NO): NO